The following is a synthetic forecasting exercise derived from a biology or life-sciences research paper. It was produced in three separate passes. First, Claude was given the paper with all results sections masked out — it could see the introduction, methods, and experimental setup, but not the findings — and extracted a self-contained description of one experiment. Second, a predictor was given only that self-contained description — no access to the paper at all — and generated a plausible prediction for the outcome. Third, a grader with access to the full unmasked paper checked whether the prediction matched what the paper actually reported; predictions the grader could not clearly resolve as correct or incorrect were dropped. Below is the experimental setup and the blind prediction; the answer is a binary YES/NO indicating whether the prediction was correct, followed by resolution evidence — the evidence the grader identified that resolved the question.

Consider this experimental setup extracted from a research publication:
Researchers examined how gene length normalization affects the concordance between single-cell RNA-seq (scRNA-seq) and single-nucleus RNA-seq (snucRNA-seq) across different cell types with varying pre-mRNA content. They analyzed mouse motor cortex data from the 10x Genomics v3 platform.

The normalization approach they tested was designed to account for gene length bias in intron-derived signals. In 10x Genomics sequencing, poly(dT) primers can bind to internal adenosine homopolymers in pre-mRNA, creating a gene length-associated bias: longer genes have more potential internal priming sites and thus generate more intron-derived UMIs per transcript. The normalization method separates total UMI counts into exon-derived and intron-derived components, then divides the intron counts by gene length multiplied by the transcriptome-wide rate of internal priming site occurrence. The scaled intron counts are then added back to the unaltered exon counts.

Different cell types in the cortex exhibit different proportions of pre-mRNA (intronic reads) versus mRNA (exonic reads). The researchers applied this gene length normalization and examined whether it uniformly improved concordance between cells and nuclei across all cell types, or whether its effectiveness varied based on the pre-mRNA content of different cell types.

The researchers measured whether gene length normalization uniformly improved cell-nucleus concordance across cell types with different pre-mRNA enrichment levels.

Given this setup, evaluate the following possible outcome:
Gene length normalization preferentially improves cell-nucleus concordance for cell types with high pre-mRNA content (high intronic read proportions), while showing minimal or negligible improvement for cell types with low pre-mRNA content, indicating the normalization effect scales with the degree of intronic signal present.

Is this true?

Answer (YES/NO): NO